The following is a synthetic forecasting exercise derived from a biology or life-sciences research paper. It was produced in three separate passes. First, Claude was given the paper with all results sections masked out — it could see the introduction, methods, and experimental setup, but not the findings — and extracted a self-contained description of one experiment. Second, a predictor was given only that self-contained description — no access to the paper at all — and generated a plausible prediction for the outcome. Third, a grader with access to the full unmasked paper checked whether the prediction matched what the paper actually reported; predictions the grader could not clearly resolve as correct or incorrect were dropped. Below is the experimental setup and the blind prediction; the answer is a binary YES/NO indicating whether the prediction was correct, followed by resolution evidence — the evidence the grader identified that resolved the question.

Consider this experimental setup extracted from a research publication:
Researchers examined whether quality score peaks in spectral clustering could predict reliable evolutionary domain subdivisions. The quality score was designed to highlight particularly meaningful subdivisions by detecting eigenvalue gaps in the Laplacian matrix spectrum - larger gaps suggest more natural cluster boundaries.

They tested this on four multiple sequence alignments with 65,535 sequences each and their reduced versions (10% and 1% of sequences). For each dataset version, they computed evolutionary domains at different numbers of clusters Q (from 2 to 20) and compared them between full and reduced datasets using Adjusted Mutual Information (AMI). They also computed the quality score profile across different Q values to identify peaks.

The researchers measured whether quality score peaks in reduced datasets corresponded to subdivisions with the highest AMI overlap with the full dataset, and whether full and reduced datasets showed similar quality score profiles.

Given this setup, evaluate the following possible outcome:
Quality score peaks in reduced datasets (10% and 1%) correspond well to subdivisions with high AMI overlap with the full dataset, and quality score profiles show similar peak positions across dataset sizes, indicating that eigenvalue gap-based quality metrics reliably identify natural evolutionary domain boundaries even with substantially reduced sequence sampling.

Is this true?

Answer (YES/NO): YES